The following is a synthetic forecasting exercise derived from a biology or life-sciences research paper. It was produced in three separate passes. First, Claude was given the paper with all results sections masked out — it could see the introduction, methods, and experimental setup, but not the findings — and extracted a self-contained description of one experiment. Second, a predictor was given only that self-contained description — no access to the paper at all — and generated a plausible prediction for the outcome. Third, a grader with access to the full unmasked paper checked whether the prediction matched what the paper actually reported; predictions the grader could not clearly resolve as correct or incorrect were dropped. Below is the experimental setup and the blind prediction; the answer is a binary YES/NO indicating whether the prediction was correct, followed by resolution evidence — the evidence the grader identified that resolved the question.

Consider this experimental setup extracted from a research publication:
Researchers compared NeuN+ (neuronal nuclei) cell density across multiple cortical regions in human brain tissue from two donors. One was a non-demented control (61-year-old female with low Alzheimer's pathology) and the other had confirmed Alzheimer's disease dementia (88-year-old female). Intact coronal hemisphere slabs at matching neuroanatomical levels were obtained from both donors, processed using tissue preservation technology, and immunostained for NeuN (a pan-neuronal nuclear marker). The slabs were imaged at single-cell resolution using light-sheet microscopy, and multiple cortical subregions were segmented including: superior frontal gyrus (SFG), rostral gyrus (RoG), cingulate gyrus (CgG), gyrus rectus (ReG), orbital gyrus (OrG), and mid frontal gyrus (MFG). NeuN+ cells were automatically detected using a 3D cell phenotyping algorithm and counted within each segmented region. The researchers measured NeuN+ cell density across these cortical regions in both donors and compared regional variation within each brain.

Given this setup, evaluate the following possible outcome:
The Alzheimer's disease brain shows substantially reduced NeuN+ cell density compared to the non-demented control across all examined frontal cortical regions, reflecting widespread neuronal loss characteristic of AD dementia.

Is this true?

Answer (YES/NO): YES